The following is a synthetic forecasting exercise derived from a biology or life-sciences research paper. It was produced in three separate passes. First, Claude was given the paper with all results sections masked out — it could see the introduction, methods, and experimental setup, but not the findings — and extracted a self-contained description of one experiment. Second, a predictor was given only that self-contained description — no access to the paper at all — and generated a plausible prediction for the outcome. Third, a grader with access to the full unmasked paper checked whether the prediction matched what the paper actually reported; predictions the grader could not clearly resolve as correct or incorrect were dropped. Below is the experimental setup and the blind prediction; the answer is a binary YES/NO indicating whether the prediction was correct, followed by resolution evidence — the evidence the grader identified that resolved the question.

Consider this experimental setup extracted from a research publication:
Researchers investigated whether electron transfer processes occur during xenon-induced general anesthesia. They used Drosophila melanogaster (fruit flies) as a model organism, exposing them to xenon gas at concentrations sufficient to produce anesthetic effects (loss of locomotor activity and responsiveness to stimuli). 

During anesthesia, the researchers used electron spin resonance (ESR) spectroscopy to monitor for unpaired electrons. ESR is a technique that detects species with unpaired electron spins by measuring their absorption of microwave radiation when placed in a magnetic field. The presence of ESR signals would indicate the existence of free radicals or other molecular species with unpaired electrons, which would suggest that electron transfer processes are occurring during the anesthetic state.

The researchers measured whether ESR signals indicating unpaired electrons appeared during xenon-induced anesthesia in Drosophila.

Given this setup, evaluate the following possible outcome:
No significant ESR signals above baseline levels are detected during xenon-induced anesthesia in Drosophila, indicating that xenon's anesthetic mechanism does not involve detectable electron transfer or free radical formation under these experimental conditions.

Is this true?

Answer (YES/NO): NO